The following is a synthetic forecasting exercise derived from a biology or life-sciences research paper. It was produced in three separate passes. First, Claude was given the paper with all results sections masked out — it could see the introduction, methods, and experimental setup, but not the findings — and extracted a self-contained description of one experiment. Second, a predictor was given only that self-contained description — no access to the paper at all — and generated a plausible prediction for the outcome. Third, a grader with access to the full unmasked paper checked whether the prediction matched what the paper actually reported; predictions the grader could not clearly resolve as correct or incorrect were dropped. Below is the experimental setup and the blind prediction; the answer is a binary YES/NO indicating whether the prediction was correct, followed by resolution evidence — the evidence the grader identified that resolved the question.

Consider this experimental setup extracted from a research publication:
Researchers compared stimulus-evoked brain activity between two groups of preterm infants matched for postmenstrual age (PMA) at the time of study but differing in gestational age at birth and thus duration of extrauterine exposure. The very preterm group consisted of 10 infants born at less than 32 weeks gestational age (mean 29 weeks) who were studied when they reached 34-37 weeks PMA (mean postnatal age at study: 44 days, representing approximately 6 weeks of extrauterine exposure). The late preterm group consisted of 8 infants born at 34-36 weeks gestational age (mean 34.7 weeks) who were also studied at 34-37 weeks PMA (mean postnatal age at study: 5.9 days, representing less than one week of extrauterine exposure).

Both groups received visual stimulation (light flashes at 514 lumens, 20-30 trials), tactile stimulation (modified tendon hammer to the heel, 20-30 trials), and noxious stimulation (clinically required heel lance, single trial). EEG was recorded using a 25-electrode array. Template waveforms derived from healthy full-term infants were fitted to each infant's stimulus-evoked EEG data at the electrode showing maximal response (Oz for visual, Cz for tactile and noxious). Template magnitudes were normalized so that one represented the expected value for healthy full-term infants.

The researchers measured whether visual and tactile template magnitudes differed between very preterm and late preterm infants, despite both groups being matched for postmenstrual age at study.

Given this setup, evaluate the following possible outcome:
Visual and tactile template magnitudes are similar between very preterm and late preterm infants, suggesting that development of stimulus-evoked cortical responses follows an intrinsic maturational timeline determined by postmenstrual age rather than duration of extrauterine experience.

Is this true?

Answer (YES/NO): NO